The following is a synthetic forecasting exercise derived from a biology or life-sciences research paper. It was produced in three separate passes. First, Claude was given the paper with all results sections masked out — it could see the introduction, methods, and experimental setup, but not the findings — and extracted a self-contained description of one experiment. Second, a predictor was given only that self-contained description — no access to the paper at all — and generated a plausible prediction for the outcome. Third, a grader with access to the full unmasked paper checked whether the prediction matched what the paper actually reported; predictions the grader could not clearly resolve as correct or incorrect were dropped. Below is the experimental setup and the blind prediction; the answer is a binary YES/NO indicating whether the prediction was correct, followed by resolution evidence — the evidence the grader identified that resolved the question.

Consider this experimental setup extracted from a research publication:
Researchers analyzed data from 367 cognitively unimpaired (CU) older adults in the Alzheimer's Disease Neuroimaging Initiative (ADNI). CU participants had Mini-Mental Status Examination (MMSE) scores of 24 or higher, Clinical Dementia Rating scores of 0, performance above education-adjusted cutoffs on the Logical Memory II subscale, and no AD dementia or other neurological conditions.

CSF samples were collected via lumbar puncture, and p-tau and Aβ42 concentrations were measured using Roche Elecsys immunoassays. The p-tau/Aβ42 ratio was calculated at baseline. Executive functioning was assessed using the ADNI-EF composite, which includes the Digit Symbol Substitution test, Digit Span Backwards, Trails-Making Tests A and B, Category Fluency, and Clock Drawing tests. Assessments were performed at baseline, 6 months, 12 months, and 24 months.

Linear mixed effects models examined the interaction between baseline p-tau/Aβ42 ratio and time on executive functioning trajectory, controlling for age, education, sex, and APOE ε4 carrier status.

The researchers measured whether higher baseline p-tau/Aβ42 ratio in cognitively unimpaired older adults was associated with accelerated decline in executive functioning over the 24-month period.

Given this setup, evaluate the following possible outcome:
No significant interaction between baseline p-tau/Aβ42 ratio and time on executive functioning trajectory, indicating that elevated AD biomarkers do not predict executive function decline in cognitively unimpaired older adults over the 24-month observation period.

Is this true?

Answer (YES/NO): NO